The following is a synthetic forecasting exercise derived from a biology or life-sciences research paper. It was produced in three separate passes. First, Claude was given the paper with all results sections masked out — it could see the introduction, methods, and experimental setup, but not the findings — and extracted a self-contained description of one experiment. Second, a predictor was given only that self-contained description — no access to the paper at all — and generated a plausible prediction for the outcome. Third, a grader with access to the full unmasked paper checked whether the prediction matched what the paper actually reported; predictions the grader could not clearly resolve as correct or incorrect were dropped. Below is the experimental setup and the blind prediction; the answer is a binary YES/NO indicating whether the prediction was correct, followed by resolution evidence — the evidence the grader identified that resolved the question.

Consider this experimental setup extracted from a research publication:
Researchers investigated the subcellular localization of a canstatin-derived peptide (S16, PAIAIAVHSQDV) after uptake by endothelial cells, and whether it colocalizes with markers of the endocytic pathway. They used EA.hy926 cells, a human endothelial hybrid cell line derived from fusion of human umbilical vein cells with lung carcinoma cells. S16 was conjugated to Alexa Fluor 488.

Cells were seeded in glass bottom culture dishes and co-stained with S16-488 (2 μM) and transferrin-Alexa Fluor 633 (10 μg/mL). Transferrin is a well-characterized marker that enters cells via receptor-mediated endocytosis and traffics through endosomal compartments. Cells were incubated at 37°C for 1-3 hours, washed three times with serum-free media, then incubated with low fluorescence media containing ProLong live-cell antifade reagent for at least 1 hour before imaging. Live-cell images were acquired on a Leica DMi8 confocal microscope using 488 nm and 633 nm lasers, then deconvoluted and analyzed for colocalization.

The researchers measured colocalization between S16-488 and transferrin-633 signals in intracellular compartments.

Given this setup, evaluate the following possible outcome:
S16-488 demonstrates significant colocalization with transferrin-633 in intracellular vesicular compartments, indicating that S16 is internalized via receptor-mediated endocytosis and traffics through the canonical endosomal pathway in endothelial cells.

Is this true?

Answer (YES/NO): YES